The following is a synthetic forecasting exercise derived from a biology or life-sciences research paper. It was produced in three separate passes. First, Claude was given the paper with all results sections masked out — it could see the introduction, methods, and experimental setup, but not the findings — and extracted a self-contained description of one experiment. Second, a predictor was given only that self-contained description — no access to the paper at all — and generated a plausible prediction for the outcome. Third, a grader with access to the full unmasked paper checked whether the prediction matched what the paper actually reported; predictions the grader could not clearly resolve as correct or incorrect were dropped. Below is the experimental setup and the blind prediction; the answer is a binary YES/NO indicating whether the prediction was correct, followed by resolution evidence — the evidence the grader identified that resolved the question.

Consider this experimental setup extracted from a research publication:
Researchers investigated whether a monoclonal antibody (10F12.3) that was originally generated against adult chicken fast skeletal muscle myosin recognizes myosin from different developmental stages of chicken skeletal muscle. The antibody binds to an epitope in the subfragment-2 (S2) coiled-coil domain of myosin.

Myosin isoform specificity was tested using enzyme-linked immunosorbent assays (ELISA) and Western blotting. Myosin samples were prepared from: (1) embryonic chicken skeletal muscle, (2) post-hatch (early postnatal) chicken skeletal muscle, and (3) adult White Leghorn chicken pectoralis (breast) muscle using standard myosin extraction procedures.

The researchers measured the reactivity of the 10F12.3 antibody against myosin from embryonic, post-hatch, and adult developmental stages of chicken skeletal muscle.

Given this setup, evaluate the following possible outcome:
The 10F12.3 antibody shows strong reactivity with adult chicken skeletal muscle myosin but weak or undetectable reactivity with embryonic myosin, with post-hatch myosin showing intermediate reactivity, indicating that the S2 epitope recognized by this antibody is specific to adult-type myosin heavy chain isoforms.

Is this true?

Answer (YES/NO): NO